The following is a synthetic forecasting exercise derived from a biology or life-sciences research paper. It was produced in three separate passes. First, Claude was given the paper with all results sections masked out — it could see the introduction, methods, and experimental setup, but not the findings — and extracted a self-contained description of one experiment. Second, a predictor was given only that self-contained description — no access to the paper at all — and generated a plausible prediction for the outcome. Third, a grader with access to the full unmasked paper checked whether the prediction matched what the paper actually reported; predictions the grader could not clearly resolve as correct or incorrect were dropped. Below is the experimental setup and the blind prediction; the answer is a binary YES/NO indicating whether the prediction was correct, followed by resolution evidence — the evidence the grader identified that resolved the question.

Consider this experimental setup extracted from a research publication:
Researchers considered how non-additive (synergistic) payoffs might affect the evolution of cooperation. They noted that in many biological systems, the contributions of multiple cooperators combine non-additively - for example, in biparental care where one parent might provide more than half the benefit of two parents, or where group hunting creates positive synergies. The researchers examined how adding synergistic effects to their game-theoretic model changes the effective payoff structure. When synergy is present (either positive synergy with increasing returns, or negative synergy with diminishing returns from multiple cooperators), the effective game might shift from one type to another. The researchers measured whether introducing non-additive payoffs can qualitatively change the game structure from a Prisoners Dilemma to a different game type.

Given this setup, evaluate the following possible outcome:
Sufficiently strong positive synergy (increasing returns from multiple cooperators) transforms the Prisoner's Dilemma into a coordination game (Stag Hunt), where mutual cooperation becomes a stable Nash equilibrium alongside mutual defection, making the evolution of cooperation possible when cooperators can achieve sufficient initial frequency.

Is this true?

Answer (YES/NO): YES